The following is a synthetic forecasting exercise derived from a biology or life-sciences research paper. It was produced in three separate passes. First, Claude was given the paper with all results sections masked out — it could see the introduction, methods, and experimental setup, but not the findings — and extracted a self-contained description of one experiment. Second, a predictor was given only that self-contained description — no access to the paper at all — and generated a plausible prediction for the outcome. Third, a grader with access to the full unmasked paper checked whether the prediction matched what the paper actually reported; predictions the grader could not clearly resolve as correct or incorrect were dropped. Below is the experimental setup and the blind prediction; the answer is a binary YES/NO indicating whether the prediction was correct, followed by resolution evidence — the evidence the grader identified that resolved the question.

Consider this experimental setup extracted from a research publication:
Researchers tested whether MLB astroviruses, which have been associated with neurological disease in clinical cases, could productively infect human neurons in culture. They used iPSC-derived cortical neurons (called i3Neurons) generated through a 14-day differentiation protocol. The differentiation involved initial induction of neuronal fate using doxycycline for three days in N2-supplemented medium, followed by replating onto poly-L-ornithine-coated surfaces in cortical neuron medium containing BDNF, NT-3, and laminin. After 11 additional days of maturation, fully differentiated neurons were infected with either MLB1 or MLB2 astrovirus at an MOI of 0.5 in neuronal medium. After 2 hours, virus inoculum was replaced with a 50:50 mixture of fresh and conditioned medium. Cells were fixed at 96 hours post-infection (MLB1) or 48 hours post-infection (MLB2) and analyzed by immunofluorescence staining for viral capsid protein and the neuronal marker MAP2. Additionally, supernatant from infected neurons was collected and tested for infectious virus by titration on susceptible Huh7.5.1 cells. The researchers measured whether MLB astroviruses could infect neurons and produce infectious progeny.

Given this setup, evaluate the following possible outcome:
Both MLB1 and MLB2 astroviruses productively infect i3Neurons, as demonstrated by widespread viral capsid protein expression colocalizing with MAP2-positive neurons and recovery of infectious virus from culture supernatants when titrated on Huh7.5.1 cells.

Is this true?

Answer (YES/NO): NO